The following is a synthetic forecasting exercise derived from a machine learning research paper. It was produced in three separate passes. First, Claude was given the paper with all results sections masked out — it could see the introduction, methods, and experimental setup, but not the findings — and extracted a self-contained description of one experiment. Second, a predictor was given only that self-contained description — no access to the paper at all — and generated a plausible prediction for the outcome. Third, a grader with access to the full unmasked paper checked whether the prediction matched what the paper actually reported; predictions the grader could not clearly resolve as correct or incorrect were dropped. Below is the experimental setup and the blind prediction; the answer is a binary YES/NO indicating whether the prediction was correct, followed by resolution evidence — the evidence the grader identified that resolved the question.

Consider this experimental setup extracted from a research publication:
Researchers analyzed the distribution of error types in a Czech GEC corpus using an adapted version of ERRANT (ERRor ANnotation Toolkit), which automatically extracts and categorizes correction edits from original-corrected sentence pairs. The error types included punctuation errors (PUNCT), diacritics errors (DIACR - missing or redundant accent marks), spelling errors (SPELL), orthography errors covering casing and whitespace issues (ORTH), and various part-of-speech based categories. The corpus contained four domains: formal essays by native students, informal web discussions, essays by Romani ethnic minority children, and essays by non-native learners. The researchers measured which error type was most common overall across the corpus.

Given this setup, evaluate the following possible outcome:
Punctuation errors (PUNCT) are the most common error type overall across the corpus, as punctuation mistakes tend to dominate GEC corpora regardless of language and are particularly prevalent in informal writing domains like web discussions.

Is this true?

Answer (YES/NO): YES